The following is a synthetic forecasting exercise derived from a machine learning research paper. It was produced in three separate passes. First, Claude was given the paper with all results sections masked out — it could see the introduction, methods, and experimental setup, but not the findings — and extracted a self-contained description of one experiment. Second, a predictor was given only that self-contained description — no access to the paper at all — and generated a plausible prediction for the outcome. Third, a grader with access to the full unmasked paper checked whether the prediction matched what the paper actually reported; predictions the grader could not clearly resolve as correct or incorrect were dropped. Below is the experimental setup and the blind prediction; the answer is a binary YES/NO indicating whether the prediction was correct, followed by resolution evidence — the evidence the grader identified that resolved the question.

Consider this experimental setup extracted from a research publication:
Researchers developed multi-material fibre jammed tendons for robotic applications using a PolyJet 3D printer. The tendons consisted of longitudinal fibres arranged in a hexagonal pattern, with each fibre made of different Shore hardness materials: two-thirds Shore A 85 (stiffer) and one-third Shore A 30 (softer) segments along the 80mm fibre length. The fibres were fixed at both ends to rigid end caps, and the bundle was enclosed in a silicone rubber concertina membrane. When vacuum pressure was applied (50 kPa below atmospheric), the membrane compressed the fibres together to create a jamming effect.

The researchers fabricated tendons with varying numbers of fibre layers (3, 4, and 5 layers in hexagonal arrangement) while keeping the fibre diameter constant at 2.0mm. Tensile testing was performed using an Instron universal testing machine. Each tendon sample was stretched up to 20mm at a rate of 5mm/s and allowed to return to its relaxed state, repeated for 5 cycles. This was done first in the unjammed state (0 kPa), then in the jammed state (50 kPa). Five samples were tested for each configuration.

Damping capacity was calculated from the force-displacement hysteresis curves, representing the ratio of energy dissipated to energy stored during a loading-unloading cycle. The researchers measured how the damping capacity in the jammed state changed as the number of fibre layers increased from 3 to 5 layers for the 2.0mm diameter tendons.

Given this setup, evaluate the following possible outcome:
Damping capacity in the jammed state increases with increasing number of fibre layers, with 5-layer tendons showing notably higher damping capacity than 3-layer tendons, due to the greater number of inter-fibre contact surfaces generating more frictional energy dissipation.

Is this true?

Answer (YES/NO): YES